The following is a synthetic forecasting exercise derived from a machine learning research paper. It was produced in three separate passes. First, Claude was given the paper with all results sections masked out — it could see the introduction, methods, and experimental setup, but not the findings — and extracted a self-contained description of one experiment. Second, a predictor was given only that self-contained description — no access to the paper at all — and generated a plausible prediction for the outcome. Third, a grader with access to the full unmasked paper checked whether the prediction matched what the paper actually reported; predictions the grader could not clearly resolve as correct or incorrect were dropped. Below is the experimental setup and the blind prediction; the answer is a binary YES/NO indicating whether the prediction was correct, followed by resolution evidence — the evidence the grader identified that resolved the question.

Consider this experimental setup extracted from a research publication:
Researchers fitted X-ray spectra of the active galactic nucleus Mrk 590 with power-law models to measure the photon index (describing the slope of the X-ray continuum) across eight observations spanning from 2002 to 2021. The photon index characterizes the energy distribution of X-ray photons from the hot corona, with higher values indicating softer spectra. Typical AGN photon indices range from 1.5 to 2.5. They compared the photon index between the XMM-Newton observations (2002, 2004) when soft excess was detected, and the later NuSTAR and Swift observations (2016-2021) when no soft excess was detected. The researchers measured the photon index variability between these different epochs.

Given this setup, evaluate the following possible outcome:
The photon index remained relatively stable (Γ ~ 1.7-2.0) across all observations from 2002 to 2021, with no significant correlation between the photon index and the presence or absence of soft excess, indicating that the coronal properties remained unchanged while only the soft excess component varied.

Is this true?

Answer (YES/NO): NO